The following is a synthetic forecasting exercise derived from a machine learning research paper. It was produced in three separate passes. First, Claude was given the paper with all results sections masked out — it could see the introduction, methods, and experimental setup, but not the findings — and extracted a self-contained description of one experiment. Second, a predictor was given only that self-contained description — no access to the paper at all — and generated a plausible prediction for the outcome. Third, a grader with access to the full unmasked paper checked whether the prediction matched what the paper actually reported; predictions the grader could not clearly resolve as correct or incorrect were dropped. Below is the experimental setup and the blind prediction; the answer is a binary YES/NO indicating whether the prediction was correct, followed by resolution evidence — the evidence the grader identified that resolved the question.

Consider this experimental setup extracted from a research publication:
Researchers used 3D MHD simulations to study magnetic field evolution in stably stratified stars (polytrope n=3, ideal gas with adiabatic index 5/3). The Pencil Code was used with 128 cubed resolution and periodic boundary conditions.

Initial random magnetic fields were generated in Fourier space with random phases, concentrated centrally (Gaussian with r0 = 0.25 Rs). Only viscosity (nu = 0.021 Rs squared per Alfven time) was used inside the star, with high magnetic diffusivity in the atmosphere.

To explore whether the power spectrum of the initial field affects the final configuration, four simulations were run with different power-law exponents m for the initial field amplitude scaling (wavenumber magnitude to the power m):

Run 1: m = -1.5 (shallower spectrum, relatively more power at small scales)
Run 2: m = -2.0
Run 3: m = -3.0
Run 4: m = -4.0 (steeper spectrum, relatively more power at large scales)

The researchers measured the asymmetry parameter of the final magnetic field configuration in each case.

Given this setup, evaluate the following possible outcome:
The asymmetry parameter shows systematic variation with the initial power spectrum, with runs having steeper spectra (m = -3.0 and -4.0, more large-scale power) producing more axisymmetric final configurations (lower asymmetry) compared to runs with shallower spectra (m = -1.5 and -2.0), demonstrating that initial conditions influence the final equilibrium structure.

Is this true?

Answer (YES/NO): NO